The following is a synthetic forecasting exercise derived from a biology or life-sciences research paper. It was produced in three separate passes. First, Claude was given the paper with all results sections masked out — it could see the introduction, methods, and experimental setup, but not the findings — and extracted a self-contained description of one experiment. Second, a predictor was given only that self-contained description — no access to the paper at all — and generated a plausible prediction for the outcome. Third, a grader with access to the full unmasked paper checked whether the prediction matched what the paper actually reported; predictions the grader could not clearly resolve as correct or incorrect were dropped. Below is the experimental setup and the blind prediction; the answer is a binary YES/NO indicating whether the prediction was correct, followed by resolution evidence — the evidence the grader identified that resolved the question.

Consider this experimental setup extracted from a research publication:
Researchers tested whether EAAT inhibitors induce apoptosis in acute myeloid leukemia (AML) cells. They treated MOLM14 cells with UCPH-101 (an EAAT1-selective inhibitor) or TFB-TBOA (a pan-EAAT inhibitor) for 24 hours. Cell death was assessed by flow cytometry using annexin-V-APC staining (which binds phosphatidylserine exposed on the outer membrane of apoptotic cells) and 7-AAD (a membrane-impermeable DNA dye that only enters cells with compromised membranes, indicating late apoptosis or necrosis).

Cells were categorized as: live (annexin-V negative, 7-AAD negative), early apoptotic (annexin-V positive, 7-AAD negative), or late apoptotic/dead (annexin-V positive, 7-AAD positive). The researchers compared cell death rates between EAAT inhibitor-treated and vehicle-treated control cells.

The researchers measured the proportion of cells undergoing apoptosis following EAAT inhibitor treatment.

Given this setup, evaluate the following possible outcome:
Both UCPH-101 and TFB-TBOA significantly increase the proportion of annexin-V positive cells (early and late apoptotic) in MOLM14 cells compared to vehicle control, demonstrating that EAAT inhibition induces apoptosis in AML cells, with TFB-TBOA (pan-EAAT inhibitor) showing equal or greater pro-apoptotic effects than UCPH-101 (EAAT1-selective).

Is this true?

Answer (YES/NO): NO